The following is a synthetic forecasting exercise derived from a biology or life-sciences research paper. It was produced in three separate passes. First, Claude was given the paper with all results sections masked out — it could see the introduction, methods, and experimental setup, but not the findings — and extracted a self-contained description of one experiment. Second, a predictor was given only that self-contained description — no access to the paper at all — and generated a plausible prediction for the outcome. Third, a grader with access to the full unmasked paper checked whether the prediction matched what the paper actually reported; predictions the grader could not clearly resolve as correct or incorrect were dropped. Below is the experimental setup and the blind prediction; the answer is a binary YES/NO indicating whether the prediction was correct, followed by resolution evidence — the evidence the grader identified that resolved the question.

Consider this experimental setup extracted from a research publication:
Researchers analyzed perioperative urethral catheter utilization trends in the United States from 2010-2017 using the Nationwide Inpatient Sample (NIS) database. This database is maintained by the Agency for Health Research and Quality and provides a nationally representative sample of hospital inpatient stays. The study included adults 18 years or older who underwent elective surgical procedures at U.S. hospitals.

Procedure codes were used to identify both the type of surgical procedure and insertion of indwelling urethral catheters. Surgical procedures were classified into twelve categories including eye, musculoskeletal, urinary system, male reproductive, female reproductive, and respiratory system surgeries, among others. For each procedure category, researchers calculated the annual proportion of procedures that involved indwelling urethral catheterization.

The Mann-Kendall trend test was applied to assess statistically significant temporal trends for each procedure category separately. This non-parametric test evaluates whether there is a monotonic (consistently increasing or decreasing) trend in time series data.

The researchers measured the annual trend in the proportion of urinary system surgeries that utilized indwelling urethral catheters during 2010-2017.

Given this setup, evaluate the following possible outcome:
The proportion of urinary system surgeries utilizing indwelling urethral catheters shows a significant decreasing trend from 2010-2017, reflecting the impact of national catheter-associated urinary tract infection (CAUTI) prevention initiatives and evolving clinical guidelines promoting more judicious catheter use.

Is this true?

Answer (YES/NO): YES